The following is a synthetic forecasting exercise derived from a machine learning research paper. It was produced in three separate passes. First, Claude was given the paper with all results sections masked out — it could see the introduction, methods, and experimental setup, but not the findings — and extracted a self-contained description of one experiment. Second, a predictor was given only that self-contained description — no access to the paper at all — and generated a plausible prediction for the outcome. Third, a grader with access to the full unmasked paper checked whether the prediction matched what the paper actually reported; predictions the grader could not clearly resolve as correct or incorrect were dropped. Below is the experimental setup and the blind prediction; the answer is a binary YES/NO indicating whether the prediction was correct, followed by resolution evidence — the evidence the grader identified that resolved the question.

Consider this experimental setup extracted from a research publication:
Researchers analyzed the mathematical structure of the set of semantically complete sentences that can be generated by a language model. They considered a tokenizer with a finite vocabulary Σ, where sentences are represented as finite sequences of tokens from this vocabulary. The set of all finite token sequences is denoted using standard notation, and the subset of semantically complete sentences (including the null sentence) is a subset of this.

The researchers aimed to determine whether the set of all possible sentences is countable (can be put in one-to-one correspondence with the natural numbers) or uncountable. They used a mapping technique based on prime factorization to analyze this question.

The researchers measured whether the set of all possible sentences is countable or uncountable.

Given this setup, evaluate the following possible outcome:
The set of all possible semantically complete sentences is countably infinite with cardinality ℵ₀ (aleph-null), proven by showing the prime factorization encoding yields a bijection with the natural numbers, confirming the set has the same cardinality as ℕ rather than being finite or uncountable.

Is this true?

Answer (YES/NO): NO